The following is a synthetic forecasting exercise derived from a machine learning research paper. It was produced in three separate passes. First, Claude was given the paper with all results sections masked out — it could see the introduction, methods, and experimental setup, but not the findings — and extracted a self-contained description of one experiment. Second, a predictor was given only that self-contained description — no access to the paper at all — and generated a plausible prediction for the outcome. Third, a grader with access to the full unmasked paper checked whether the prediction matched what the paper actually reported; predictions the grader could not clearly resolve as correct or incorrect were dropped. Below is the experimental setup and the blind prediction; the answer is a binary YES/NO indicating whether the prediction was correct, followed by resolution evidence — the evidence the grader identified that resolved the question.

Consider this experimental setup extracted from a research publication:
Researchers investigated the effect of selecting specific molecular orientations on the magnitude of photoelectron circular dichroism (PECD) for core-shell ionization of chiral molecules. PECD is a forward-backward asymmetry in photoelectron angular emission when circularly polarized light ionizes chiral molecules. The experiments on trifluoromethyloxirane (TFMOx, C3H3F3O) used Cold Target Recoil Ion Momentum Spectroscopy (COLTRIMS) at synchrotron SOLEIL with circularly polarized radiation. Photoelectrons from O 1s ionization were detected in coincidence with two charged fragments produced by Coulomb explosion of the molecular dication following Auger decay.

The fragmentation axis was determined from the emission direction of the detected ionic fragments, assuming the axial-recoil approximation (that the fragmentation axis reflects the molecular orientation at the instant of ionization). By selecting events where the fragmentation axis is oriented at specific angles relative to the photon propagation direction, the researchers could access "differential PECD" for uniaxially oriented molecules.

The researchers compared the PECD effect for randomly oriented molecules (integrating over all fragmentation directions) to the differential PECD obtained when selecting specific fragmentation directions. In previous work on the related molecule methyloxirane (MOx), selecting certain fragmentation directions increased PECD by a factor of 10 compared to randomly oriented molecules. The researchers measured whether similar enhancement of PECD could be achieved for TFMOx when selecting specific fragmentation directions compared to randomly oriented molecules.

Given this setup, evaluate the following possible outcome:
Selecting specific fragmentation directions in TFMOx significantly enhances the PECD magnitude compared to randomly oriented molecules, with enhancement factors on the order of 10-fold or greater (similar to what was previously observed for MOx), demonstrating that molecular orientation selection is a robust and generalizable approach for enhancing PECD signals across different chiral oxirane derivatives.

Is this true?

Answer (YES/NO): YES